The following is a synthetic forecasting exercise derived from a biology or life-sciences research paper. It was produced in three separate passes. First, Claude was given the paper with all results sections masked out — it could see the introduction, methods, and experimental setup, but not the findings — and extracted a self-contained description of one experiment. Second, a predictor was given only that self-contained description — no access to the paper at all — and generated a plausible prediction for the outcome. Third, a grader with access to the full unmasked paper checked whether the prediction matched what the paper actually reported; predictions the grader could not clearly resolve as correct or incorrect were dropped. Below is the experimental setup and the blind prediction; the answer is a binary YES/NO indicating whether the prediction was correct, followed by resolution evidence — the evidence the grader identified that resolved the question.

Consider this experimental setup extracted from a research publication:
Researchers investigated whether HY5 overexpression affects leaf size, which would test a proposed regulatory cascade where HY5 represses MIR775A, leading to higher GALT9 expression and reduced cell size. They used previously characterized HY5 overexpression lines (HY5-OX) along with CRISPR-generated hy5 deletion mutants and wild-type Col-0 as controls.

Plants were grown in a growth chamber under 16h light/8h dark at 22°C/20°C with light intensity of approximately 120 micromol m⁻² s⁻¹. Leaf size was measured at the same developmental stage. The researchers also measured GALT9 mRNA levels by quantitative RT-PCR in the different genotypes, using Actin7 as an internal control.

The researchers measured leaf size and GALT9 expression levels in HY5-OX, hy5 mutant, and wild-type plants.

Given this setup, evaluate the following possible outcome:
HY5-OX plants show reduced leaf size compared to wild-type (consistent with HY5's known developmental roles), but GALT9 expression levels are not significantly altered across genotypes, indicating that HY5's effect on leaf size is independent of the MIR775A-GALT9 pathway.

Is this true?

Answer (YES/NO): NO